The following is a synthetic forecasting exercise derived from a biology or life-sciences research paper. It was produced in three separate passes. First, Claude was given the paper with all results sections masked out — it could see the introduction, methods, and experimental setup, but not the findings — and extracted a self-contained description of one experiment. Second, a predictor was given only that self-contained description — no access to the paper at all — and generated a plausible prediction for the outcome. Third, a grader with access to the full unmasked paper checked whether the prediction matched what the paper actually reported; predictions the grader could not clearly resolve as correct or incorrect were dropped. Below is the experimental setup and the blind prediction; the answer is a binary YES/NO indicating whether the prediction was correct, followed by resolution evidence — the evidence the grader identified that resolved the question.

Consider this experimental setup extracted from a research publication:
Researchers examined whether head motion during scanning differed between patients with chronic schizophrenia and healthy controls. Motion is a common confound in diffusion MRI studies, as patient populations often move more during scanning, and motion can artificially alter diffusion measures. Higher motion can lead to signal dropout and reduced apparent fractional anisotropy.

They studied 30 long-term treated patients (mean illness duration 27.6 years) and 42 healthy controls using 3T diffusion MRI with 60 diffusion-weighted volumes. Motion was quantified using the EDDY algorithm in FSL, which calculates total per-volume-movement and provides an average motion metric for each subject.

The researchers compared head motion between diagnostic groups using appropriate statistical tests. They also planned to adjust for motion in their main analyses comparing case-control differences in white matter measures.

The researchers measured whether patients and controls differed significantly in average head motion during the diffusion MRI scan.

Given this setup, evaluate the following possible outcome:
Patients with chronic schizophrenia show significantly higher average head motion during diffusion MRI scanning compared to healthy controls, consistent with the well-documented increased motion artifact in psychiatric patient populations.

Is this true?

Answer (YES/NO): YES